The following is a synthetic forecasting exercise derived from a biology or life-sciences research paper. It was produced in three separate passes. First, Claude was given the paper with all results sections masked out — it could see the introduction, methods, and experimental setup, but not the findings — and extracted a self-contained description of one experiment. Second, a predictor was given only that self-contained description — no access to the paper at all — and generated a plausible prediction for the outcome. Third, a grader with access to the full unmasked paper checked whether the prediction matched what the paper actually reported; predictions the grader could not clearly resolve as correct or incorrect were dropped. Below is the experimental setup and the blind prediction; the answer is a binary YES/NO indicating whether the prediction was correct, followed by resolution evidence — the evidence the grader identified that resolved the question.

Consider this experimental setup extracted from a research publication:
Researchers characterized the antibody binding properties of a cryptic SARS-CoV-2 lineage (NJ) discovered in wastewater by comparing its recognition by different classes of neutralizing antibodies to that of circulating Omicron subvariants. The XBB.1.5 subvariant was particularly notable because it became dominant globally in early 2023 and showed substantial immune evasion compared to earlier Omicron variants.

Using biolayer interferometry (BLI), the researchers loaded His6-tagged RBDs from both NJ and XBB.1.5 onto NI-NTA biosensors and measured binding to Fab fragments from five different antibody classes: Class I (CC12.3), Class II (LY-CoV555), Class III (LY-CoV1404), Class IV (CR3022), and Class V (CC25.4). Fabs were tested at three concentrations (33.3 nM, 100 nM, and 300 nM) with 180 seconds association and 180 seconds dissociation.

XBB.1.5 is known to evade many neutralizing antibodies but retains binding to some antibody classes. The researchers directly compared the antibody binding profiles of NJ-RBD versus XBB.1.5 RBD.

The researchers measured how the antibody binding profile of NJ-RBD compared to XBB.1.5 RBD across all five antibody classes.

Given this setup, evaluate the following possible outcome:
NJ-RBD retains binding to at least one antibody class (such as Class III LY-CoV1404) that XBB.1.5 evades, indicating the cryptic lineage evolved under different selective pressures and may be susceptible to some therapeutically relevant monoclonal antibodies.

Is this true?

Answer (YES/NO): NO